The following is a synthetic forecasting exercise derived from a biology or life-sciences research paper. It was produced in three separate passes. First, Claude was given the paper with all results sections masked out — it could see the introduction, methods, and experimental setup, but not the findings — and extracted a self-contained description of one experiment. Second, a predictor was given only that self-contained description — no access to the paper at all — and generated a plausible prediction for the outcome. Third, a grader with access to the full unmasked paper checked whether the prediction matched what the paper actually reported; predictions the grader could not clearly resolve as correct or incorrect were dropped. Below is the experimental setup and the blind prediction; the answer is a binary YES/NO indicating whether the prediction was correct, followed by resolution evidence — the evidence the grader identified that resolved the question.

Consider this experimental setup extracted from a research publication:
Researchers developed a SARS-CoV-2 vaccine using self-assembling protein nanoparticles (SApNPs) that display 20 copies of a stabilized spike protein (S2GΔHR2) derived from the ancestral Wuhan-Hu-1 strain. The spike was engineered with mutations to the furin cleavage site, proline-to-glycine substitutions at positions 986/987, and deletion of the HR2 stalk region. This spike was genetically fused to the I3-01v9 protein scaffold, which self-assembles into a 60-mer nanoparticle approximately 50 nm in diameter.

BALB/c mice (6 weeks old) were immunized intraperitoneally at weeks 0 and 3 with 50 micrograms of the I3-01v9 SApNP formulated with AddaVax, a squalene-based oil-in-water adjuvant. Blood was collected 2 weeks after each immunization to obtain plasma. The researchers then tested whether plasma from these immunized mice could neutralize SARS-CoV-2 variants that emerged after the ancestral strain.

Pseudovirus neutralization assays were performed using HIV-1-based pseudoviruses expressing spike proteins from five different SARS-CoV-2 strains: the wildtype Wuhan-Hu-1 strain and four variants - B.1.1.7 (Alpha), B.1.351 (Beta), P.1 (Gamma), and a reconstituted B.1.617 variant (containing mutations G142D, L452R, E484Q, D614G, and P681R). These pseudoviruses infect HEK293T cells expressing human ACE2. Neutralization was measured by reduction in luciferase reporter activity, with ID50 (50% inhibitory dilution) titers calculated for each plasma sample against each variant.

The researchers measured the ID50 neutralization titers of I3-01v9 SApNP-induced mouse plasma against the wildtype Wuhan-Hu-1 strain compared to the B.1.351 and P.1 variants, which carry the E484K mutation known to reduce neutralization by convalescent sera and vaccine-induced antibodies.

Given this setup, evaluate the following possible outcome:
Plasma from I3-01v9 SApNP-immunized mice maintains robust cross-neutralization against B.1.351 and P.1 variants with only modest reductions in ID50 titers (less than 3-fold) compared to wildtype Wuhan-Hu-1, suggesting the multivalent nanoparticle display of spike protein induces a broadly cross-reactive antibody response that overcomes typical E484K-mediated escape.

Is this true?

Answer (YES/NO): NO